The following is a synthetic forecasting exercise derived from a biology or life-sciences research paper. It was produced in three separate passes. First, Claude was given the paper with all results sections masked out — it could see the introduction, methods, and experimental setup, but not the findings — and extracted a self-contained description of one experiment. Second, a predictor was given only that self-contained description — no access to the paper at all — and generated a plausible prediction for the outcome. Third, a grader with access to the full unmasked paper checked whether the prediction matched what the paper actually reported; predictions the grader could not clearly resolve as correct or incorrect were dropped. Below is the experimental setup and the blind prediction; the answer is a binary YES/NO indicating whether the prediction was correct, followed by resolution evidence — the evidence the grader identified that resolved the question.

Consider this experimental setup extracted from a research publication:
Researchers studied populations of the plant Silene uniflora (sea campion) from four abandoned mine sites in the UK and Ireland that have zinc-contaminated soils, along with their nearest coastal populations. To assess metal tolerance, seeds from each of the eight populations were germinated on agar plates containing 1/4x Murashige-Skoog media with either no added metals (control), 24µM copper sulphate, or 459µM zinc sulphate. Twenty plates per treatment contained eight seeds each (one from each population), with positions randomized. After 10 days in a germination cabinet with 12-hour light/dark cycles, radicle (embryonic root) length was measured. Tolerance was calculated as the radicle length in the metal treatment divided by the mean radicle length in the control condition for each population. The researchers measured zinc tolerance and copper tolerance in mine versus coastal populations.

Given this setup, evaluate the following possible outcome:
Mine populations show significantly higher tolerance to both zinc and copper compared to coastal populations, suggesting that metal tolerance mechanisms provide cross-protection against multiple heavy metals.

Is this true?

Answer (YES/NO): NO